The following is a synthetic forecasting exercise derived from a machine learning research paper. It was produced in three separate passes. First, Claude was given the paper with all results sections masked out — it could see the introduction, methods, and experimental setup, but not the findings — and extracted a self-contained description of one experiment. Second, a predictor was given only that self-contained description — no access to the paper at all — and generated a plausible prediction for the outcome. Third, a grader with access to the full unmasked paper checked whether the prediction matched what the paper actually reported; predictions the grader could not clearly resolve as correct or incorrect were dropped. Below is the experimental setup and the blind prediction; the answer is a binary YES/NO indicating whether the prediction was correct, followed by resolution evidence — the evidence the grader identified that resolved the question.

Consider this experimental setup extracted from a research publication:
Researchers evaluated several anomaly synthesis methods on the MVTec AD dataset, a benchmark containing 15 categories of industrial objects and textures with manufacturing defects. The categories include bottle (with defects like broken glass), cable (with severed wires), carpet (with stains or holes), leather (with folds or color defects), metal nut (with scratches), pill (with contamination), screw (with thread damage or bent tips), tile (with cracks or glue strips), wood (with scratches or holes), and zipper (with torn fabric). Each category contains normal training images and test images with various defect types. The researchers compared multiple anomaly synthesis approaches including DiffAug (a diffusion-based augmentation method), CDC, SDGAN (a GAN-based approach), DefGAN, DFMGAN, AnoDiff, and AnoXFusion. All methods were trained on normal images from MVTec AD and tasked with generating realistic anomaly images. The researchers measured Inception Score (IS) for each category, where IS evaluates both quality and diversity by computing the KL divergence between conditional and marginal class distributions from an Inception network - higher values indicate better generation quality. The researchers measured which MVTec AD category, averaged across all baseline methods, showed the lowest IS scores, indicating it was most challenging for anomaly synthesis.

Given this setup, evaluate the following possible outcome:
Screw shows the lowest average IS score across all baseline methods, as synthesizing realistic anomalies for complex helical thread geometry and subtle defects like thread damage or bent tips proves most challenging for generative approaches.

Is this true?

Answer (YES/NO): YES